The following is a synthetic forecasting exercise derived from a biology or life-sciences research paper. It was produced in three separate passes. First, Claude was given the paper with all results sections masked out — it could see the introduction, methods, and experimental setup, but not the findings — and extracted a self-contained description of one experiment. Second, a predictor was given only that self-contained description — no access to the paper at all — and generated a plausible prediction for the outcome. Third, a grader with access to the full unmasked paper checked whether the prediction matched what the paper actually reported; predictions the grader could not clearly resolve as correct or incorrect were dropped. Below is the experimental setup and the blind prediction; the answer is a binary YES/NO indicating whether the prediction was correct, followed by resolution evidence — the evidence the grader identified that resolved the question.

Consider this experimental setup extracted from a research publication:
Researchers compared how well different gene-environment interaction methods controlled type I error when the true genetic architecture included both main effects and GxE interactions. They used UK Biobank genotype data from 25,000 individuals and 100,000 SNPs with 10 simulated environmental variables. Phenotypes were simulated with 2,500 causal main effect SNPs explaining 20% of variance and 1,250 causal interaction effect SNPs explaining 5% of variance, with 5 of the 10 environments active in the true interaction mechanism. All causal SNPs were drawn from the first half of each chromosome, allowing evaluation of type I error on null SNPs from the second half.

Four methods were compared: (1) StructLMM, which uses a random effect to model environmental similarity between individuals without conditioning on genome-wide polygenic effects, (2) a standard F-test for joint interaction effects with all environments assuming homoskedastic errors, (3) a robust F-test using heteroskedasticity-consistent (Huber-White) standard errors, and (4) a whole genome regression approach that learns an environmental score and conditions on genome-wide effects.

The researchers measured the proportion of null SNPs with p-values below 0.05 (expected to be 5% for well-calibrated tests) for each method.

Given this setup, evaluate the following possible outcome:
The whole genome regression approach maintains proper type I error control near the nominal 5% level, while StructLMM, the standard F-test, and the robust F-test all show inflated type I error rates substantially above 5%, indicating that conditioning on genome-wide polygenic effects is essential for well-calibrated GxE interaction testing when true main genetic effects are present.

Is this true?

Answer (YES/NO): NO